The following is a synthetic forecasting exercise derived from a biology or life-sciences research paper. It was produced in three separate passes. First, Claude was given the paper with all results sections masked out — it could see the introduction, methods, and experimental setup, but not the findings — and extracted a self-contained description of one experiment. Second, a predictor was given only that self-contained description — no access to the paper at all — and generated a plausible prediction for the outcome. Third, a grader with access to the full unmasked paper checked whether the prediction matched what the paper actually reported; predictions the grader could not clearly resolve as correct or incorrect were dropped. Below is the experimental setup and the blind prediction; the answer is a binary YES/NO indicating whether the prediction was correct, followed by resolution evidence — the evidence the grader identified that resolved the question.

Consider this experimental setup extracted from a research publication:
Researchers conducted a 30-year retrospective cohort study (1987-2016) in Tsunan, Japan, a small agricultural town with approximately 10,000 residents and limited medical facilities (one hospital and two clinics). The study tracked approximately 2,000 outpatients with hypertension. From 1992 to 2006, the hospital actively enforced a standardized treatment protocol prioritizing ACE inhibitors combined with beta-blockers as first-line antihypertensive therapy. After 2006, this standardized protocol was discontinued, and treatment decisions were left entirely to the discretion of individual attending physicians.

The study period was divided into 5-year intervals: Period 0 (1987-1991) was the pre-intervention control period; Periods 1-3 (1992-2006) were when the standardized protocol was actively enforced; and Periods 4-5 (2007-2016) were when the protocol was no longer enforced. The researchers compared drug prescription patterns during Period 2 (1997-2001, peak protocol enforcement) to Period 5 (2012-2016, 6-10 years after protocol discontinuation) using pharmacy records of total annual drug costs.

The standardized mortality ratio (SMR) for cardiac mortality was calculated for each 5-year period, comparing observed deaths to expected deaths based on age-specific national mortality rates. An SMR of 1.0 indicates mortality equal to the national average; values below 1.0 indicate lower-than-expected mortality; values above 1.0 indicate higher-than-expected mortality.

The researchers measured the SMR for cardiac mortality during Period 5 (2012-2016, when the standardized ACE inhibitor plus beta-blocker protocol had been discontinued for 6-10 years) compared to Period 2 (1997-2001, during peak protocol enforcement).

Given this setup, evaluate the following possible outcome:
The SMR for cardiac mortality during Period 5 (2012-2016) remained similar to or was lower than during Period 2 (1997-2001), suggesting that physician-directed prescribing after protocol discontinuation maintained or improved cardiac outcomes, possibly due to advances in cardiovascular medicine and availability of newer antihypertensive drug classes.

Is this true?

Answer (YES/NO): NO